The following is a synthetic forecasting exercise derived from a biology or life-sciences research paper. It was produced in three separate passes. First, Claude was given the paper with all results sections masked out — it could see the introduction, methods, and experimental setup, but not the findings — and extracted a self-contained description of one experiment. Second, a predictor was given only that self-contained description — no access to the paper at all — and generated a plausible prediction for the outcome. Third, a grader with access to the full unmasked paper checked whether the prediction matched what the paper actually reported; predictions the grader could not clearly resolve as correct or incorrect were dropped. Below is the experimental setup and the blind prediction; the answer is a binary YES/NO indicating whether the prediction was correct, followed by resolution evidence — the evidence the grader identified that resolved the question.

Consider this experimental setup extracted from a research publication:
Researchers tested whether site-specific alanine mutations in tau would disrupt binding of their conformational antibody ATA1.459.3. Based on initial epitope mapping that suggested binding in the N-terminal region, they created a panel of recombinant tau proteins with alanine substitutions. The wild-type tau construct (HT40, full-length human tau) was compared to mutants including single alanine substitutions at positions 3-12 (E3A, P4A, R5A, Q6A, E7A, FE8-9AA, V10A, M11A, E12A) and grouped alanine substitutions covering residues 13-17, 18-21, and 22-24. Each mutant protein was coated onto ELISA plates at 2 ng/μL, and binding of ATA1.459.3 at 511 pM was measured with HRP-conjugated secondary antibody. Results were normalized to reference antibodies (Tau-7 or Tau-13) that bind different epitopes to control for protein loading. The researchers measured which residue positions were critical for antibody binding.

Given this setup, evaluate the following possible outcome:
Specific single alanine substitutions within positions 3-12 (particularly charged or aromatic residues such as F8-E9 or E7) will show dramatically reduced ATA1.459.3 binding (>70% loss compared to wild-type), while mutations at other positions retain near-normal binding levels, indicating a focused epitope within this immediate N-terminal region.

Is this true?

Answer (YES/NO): NO